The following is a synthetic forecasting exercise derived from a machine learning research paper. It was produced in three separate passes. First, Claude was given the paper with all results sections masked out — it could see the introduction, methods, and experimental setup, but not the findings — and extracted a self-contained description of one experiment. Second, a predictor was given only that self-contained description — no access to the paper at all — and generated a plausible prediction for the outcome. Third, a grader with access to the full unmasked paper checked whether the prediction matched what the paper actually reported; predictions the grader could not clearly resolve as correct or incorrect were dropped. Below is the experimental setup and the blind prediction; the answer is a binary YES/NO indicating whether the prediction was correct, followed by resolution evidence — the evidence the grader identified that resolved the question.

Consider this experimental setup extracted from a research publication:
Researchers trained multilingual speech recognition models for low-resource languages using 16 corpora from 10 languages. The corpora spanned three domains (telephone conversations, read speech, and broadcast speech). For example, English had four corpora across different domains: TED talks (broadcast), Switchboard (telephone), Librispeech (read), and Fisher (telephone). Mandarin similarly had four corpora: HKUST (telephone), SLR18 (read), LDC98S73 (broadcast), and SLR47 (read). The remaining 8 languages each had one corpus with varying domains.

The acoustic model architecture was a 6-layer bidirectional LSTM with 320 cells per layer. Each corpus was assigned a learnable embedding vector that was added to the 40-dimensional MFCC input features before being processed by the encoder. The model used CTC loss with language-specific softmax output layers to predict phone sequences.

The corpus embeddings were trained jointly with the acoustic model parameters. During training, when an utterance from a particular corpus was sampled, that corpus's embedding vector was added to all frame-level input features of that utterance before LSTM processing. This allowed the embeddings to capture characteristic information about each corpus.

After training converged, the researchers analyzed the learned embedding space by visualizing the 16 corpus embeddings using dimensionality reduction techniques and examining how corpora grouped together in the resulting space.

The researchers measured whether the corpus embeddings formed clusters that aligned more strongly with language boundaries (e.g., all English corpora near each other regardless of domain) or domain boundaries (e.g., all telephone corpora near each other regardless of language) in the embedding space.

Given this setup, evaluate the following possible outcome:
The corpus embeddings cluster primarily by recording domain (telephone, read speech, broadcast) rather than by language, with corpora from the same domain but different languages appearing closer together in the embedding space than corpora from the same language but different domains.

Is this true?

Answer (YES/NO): NO